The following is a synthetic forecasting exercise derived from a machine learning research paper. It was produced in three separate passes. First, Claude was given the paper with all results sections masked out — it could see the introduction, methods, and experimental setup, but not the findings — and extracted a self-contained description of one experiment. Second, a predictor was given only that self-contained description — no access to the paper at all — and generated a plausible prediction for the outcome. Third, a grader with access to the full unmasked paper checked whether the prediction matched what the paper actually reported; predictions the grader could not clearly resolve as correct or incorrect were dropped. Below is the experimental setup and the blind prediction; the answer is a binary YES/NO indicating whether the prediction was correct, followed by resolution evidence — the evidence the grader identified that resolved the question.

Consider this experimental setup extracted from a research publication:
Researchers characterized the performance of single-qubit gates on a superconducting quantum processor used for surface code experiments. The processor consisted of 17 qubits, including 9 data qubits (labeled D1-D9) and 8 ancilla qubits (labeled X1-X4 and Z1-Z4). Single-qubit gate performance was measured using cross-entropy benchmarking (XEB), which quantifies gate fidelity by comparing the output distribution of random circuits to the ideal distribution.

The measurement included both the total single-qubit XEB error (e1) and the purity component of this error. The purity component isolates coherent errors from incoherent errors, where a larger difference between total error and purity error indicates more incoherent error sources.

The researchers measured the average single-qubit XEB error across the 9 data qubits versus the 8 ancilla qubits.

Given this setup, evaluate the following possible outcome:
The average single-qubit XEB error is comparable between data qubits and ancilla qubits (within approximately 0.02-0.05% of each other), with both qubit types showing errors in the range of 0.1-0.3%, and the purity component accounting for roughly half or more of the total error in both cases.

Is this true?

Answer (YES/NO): NO